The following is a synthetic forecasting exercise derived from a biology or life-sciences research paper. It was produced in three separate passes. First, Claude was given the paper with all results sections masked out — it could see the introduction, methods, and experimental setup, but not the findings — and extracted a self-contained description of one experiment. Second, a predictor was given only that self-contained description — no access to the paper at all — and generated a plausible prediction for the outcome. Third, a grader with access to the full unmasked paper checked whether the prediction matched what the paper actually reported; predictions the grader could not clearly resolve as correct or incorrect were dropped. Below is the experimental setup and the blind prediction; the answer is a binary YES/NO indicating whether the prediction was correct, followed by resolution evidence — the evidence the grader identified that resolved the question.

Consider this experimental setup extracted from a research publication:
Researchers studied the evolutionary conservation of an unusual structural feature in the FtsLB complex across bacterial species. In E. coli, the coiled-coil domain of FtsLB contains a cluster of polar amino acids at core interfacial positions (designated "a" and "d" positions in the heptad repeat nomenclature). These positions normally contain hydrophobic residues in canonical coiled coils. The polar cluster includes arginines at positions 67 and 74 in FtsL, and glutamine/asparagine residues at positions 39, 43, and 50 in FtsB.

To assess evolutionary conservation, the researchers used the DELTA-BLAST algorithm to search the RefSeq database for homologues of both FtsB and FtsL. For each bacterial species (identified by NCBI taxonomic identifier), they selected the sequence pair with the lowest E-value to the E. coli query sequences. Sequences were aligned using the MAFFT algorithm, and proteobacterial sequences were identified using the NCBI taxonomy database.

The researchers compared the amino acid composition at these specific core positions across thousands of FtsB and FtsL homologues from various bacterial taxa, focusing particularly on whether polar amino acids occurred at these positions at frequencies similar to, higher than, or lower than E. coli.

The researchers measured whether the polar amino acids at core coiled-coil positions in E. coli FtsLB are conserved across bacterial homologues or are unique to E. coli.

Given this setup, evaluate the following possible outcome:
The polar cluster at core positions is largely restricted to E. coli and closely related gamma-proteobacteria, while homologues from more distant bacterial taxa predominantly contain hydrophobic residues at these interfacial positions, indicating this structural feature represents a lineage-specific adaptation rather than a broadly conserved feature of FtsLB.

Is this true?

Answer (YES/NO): NO